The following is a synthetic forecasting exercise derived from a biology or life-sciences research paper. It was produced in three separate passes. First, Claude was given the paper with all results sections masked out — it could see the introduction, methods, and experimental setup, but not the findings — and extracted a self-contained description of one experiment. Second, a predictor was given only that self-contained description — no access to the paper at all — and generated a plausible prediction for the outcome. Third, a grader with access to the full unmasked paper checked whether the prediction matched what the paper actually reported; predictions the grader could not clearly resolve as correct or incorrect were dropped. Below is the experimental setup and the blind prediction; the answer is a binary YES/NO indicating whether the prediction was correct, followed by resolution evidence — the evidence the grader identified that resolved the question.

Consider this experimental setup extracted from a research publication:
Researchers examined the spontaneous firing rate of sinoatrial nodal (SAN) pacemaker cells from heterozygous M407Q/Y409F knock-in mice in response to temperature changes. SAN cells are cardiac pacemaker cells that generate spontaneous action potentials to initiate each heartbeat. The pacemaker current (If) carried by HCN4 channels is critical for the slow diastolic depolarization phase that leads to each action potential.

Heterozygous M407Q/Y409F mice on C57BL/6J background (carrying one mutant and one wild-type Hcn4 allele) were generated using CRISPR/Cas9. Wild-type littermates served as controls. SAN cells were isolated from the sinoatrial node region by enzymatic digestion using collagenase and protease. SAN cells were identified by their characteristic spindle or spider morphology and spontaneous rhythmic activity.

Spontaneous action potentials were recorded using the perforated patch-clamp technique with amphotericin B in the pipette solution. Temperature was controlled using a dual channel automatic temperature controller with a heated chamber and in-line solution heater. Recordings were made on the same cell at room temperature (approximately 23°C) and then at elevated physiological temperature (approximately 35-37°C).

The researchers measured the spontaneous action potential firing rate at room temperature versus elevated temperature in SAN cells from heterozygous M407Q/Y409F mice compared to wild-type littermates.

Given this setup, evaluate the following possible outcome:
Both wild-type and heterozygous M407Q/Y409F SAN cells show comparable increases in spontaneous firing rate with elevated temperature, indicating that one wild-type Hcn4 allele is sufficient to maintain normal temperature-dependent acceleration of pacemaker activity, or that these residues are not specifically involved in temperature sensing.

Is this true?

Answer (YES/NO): NO